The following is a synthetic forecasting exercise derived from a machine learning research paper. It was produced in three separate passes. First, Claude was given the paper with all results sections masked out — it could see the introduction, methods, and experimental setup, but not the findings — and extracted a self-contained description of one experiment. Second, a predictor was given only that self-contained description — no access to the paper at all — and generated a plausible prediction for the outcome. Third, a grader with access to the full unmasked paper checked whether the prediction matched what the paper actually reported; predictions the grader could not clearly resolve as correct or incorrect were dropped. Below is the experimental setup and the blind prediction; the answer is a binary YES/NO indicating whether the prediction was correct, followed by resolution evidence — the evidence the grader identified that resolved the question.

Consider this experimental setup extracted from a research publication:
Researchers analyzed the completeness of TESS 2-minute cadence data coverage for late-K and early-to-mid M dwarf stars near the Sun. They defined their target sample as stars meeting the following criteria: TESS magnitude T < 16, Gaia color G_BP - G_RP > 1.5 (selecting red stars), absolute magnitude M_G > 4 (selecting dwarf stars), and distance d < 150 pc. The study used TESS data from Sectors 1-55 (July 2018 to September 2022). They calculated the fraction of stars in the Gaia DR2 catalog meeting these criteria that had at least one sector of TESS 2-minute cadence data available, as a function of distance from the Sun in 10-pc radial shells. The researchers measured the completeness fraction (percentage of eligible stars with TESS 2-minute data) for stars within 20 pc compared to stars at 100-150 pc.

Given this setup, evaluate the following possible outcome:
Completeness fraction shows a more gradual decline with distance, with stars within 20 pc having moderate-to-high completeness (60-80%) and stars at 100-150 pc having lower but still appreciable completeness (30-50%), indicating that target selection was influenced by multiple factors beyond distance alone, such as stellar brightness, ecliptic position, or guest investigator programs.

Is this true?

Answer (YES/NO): NO